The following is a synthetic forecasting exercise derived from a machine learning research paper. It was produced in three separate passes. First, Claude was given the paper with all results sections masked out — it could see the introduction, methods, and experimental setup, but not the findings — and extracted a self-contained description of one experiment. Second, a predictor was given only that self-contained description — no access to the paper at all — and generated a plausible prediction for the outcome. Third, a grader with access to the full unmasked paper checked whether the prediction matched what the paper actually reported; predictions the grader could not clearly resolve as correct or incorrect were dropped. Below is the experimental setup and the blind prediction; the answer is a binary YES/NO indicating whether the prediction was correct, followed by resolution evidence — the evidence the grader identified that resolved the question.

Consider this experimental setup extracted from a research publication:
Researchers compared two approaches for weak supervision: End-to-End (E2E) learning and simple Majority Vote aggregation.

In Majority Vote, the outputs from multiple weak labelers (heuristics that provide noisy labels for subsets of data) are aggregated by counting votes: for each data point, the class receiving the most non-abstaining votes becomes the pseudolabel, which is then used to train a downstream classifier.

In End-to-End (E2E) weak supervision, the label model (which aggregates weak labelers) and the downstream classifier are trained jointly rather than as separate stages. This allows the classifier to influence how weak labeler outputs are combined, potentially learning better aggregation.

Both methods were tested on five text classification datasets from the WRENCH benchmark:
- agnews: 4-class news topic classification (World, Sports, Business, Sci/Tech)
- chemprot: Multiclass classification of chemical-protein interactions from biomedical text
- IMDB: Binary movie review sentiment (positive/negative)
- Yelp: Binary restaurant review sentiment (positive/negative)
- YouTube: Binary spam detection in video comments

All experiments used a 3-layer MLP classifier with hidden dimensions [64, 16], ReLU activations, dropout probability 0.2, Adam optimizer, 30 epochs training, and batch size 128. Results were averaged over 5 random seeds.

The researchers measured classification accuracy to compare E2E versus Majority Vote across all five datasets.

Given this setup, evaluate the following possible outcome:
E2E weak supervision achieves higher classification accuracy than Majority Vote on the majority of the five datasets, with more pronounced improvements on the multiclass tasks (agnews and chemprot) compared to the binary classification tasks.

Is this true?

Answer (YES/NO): NO